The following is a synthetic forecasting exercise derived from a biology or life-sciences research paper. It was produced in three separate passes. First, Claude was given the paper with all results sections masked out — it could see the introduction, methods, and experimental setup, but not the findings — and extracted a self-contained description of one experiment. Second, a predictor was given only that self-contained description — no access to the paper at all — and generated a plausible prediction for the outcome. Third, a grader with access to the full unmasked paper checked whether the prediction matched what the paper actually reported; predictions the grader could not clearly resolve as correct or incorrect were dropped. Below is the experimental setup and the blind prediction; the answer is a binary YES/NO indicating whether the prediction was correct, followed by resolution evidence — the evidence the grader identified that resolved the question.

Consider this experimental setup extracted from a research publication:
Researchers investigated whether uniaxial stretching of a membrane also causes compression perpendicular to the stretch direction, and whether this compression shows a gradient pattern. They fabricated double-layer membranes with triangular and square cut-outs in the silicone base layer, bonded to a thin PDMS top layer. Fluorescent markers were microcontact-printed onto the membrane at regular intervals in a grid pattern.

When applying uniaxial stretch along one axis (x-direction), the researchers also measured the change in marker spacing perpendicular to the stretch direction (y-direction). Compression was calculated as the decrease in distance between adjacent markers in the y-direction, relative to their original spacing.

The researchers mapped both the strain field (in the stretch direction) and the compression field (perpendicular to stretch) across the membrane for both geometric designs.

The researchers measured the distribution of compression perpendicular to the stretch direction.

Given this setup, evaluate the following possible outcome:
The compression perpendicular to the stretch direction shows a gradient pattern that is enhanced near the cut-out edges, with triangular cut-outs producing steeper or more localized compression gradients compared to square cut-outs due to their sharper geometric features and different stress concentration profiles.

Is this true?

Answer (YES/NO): NO